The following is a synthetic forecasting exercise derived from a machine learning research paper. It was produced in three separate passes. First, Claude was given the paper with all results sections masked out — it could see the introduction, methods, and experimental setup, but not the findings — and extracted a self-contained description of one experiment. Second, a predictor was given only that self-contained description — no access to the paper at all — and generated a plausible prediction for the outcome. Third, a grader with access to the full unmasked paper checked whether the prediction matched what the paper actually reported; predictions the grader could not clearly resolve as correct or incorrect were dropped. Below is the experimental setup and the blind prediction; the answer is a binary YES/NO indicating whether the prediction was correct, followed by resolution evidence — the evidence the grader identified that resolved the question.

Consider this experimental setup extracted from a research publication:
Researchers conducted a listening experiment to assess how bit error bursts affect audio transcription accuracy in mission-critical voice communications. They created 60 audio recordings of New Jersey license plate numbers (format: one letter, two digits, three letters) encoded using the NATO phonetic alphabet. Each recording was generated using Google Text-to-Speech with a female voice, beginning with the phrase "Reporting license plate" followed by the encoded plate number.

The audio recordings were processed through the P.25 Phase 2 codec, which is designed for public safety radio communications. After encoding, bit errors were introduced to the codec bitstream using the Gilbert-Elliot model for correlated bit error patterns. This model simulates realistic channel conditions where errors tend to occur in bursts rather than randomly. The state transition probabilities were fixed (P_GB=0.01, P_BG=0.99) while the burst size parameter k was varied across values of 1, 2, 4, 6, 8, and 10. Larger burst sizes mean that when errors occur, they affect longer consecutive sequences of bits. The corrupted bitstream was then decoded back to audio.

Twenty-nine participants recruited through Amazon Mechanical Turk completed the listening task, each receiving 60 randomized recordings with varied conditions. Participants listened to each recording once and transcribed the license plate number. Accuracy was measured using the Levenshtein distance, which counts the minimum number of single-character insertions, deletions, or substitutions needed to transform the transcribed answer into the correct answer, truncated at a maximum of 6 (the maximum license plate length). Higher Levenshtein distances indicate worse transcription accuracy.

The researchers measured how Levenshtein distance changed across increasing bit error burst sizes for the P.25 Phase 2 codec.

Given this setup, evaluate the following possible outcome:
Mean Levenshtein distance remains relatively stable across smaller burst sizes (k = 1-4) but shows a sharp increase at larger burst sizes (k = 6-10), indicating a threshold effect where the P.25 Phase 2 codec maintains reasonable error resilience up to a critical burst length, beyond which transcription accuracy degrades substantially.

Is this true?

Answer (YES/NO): NO